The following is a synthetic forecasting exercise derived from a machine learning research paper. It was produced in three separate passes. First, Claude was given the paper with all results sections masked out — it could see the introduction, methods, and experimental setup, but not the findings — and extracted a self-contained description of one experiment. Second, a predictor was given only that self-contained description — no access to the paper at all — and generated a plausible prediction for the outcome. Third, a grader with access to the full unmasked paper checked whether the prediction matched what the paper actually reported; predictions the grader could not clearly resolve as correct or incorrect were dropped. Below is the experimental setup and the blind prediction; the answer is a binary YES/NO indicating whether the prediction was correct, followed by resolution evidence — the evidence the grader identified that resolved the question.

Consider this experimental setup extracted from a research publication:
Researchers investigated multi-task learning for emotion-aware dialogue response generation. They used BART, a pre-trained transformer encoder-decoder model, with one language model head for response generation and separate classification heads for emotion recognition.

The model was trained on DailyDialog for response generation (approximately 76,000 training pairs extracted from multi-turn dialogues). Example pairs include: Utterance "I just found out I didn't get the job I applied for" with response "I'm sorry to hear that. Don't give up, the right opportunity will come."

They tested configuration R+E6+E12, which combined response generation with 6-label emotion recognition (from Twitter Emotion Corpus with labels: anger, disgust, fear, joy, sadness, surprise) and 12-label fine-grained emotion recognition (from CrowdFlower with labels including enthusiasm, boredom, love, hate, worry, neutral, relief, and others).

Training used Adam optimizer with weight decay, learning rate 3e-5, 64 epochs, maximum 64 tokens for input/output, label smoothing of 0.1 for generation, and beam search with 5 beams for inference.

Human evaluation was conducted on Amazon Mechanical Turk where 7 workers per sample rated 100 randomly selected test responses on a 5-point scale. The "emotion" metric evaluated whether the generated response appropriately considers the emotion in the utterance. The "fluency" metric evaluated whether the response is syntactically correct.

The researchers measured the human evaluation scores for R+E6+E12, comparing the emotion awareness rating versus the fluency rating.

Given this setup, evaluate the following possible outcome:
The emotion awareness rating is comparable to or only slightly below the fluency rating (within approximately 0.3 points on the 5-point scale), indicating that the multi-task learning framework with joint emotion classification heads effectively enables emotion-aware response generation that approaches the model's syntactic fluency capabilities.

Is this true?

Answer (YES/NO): NO